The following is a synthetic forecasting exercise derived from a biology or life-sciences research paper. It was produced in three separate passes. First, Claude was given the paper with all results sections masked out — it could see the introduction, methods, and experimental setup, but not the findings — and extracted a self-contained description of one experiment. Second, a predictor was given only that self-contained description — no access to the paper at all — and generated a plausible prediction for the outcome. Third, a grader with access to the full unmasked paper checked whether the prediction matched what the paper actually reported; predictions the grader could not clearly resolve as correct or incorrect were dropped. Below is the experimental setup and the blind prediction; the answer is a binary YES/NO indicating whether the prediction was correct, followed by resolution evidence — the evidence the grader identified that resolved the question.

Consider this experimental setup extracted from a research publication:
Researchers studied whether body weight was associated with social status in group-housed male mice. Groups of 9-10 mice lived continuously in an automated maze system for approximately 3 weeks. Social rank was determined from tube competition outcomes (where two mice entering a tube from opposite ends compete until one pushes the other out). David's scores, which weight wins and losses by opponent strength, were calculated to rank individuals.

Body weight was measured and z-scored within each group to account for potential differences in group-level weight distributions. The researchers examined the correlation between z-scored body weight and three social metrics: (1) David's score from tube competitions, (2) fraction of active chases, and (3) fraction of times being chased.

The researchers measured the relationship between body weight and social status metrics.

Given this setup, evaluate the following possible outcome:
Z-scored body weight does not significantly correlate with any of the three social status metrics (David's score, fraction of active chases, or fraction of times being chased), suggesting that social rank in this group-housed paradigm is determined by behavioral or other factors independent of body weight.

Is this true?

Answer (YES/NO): NO